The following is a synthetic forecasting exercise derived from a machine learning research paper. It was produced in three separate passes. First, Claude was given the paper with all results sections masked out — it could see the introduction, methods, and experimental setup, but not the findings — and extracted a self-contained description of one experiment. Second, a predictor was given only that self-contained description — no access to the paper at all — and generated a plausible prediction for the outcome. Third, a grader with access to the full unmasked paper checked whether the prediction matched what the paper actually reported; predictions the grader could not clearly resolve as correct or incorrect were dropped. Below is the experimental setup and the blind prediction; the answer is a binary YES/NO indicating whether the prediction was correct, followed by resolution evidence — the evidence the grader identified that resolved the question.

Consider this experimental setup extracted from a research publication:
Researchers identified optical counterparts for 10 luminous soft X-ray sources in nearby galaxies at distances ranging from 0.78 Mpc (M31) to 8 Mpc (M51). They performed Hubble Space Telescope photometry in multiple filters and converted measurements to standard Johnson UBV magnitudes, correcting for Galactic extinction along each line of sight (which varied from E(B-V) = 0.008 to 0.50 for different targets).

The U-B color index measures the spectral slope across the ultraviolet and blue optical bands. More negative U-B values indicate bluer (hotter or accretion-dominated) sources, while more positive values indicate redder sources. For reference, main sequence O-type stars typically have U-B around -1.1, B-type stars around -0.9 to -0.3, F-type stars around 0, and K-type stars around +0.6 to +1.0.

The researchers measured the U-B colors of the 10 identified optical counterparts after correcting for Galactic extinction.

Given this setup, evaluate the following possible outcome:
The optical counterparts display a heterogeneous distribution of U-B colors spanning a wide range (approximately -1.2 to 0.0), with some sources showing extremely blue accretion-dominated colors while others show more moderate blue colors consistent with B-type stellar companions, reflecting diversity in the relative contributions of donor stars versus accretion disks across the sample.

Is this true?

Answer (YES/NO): NO